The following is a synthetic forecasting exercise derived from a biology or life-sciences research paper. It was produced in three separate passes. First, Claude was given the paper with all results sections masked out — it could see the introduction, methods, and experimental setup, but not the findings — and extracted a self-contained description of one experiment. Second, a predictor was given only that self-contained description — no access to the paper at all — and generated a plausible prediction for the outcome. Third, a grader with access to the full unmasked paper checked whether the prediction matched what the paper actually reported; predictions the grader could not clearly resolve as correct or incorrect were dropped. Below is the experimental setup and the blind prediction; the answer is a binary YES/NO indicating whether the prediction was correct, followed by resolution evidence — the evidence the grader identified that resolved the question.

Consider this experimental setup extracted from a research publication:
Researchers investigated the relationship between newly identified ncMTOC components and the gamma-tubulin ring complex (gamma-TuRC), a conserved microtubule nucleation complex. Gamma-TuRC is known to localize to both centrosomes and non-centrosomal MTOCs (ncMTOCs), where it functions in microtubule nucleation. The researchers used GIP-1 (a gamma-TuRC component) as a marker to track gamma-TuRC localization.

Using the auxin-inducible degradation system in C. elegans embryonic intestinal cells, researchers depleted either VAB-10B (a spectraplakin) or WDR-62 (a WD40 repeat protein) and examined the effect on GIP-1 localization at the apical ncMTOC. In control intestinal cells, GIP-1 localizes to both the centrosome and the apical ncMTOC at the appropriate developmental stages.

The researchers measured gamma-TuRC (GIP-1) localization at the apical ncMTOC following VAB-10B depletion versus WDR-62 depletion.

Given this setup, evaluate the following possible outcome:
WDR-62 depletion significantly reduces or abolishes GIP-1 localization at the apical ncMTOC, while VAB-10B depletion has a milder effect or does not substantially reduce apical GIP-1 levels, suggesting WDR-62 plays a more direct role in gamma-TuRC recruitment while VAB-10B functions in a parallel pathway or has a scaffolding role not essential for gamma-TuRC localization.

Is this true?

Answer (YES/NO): YES